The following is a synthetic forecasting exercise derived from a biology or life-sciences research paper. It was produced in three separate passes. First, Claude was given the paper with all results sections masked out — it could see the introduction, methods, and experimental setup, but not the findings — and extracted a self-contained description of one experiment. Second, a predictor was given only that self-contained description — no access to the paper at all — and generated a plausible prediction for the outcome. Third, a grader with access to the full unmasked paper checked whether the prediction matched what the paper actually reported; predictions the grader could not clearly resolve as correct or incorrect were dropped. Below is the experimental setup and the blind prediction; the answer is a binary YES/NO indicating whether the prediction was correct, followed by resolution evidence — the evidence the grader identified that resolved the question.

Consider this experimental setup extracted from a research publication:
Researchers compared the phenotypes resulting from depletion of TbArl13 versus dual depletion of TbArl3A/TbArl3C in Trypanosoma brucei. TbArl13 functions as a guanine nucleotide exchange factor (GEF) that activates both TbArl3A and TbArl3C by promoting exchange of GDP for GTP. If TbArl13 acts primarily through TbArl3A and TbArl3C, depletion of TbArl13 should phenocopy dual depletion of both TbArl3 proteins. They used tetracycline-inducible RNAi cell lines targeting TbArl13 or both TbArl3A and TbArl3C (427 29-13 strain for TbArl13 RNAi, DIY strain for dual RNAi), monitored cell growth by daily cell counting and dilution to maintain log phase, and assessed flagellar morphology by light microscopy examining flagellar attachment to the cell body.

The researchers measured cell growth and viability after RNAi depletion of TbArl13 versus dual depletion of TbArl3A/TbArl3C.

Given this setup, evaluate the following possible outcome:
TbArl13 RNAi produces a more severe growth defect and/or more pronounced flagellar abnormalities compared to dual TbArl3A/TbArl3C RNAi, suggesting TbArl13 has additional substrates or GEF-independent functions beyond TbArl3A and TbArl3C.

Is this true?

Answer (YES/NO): NO